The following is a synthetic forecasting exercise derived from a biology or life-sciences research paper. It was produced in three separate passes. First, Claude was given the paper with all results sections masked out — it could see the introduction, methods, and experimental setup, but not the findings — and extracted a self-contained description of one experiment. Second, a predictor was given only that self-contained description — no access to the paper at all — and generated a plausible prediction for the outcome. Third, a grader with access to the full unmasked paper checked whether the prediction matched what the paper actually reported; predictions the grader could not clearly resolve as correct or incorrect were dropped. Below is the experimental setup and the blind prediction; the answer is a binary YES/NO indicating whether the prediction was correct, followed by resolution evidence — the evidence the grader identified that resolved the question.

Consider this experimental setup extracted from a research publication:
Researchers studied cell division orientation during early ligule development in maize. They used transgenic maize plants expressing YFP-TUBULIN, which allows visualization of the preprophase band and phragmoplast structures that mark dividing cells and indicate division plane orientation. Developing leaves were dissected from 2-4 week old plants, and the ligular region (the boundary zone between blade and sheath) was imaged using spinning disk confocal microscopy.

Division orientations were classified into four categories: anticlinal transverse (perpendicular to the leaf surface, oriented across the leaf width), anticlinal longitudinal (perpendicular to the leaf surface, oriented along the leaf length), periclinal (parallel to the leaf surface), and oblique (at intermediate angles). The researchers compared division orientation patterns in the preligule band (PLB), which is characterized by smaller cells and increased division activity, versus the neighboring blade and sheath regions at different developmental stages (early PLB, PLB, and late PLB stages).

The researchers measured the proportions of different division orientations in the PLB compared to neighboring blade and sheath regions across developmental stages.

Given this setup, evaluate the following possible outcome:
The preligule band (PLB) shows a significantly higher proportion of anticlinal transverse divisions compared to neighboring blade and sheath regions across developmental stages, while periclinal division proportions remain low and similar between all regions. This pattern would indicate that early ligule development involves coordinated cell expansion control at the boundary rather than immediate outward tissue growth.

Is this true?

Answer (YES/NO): NO